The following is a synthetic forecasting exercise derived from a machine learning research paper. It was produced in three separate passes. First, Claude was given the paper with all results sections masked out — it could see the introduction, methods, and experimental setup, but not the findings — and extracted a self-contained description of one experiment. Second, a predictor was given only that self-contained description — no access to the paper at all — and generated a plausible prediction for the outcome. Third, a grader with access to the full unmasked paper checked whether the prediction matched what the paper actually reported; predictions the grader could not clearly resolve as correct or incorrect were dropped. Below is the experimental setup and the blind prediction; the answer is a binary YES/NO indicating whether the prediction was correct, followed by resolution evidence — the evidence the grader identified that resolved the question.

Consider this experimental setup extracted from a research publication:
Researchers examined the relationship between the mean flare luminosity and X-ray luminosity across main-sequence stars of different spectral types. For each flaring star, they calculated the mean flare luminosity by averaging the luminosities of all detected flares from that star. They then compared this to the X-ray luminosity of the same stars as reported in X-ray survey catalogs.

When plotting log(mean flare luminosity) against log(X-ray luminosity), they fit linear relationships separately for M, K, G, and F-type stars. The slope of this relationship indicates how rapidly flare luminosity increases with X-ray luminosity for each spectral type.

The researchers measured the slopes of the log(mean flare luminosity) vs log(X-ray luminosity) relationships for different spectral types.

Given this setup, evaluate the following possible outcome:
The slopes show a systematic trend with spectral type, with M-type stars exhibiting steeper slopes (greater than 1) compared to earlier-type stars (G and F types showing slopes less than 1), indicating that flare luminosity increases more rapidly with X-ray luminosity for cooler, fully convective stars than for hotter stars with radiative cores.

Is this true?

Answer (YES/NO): NO